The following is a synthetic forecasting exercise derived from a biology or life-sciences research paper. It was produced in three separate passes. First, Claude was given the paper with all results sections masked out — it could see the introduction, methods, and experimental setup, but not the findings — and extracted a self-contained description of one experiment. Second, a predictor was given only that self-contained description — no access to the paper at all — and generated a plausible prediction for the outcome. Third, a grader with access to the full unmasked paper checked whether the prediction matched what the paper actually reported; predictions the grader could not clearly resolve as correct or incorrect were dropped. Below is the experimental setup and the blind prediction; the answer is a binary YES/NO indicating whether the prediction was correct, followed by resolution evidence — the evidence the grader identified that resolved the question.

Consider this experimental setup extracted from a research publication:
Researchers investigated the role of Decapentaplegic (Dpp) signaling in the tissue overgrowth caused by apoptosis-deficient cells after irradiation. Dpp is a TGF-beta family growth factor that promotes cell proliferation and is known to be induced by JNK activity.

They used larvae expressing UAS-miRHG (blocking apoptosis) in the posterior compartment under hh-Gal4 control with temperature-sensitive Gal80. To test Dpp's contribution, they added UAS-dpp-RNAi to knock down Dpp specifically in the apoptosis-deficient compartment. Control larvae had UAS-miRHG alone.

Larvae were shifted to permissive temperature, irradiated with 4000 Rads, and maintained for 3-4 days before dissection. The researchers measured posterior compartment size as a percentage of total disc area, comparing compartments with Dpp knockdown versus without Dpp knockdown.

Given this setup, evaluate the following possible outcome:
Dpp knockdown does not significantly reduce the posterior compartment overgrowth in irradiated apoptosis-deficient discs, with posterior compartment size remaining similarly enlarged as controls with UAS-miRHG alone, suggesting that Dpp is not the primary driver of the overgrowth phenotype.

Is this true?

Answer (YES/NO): NO